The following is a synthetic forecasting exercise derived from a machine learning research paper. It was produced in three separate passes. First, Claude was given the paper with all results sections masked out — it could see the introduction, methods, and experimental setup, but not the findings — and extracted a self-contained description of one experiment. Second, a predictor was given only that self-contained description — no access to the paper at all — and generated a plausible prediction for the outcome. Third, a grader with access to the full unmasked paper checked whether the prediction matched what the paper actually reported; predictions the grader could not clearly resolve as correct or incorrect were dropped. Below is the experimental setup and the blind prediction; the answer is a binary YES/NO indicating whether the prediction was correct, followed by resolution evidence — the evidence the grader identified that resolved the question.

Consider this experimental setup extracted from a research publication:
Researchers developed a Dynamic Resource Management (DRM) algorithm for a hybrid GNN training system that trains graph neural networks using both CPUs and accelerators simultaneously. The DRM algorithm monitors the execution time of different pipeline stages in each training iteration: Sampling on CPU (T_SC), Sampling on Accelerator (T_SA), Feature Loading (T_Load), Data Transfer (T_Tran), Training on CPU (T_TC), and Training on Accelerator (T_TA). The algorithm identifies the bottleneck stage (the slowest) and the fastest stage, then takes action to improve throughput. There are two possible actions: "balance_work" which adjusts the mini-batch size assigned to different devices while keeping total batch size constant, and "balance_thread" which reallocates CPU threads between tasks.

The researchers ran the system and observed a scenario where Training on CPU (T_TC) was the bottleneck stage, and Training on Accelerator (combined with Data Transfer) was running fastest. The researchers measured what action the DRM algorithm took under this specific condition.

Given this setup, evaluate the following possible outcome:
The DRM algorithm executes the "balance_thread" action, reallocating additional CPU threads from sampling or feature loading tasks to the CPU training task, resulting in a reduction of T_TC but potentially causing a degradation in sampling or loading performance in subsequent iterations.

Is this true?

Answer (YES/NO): NO